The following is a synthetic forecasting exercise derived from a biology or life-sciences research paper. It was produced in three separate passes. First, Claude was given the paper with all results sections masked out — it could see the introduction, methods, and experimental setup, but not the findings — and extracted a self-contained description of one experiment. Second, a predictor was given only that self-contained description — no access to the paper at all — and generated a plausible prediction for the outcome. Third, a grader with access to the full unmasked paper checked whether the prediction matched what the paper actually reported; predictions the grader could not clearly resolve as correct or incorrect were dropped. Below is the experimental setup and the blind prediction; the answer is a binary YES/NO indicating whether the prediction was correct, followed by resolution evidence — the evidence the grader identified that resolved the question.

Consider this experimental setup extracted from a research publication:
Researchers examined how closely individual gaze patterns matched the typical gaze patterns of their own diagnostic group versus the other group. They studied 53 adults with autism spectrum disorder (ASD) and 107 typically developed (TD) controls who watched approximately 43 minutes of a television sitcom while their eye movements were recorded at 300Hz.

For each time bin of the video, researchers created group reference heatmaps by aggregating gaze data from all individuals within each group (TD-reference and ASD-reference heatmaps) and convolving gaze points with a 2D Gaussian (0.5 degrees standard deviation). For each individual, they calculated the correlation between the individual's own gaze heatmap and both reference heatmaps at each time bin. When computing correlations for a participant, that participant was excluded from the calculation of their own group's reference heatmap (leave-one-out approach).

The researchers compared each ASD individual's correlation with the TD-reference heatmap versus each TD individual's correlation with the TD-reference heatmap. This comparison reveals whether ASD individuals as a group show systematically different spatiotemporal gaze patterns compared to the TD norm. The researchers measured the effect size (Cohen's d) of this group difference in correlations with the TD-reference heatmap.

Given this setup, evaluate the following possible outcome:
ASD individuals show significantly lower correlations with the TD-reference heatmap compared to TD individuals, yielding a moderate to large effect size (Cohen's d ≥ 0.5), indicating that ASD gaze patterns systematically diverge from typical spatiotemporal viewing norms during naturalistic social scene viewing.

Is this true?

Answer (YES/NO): YES